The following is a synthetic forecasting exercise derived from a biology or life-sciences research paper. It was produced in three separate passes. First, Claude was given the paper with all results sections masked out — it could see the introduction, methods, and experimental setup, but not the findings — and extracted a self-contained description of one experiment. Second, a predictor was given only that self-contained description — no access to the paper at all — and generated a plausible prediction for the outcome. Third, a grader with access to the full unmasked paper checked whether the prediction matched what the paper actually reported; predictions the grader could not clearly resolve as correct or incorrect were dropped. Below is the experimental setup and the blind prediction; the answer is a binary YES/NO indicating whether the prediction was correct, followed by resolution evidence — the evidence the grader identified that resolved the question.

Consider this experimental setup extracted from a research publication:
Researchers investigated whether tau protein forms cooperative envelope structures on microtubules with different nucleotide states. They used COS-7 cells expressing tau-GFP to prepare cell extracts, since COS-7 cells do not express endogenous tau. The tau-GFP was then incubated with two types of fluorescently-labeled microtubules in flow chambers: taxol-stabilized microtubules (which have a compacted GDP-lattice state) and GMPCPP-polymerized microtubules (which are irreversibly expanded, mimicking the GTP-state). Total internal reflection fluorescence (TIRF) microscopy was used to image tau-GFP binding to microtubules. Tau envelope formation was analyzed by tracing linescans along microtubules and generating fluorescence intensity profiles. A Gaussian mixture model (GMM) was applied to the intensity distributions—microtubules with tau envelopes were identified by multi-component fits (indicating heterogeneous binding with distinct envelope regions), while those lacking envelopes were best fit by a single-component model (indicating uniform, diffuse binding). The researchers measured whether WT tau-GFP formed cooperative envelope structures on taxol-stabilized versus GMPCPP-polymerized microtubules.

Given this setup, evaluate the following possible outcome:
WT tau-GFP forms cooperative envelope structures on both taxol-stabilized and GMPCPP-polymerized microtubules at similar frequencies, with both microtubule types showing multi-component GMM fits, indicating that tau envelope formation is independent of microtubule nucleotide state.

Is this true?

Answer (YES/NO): NO